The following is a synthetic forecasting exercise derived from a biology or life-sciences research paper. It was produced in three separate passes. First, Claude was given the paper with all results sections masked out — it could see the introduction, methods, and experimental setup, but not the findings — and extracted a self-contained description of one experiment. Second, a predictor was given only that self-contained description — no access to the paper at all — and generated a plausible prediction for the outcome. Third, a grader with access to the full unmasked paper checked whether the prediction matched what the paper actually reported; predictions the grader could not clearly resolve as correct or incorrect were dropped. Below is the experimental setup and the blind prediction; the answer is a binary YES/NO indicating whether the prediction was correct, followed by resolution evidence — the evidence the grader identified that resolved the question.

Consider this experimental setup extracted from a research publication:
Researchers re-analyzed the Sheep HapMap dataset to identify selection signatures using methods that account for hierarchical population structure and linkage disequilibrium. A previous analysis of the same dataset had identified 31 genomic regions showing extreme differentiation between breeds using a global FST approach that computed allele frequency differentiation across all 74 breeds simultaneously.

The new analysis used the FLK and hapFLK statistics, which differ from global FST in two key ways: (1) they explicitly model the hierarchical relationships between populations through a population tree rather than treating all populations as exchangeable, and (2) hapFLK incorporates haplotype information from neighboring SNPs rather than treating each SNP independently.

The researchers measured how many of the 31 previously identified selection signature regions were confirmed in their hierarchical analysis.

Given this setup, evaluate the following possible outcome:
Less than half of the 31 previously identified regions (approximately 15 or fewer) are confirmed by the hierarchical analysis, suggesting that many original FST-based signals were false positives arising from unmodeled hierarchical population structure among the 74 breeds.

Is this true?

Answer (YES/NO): NO